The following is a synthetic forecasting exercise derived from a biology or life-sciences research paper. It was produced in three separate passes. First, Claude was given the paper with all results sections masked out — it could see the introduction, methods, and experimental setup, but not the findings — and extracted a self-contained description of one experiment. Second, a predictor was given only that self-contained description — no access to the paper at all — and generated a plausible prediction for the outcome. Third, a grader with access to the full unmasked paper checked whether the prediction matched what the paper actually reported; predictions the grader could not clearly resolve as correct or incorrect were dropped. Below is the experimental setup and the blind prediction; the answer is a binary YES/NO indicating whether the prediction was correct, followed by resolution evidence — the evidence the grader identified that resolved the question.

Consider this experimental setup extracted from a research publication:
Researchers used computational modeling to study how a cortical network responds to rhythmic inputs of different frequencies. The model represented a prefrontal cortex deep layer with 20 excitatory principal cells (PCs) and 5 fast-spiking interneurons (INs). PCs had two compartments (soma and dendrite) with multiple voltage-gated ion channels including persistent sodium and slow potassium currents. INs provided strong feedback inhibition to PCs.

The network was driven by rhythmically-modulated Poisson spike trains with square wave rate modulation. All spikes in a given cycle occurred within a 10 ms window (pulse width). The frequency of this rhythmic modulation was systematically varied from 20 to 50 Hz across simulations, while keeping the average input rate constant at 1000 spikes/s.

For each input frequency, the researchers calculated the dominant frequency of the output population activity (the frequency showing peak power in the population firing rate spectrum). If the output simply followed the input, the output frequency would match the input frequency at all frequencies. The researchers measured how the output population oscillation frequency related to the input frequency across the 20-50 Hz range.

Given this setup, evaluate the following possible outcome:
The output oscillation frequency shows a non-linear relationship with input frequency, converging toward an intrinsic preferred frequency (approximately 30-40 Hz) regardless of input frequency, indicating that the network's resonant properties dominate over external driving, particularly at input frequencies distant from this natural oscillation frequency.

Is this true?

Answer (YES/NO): NO